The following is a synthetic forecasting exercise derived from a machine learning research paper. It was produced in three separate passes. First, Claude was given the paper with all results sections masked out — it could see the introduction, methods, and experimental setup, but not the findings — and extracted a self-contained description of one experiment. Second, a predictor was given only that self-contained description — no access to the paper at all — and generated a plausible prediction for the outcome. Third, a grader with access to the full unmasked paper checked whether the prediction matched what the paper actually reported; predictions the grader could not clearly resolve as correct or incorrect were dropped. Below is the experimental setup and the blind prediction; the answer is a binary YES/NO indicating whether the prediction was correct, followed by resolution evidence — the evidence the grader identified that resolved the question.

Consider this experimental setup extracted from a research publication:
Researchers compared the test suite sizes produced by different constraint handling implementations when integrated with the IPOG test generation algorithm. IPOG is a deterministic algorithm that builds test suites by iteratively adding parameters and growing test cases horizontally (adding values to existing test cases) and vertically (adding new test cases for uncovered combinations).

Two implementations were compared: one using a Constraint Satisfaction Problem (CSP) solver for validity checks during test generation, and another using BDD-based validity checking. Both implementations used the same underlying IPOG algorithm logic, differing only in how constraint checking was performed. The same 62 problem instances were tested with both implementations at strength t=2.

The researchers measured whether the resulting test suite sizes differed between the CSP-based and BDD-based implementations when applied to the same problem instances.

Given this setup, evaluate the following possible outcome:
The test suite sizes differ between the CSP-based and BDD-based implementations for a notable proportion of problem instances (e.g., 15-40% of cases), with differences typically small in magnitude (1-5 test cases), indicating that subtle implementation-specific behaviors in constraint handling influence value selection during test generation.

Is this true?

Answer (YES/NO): NO